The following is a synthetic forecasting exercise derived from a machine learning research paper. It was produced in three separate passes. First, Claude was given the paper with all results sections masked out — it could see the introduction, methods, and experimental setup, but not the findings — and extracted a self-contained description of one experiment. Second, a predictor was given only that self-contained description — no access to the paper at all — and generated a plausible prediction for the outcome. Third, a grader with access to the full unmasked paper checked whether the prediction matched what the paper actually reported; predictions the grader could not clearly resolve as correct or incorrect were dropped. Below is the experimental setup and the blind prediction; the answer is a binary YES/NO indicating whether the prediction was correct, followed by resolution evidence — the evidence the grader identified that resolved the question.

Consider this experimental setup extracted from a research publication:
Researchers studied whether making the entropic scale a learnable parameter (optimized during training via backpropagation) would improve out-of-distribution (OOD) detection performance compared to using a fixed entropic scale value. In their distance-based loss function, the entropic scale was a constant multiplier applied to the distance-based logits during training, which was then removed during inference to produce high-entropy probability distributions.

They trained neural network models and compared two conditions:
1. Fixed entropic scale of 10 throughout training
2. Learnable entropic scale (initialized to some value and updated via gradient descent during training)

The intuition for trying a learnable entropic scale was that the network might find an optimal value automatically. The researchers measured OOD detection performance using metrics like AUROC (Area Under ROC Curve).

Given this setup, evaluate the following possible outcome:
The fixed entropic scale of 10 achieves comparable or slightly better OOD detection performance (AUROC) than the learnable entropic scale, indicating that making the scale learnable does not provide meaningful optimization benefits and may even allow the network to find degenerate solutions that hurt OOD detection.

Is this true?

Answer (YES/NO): NO